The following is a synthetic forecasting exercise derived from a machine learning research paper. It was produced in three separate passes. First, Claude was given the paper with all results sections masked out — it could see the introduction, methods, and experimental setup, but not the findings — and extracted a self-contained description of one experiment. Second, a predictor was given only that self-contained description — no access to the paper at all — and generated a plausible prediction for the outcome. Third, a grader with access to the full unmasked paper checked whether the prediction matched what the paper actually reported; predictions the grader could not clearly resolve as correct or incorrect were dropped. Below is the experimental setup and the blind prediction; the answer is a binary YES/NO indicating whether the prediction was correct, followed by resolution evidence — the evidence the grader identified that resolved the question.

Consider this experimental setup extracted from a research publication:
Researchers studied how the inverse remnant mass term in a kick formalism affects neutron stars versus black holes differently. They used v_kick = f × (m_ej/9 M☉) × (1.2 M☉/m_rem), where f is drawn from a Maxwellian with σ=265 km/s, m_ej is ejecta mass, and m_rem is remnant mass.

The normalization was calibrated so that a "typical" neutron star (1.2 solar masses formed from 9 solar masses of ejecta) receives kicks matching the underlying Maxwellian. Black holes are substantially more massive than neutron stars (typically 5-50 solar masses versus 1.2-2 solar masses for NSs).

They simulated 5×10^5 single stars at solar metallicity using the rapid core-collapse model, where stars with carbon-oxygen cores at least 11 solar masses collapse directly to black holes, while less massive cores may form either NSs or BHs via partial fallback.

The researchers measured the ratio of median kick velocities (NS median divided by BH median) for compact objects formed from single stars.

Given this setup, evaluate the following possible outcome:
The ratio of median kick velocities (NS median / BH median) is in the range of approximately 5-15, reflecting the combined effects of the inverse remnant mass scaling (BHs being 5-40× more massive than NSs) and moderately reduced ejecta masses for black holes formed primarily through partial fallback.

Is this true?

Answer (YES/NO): YES